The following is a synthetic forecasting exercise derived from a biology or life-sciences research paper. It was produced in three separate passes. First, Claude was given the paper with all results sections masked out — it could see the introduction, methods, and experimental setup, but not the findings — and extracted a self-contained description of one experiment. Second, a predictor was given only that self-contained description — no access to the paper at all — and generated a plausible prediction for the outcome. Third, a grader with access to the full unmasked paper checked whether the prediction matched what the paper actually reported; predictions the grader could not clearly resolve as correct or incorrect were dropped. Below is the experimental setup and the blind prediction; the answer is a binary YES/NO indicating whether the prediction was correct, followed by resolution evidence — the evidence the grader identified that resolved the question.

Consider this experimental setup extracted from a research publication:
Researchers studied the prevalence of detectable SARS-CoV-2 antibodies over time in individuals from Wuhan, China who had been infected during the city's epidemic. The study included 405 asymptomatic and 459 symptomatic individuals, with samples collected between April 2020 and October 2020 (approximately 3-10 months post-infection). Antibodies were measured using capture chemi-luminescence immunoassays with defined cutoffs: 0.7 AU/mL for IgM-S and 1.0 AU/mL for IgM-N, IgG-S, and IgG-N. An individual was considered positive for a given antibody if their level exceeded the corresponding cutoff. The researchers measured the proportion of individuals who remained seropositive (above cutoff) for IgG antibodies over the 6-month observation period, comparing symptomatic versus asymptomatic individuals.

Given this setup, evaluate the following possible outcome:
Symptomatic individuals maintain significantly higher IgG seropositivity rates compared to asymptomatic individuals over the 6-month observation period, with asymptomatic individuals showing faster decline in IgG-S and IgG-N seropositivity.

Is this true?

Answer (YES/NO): YES